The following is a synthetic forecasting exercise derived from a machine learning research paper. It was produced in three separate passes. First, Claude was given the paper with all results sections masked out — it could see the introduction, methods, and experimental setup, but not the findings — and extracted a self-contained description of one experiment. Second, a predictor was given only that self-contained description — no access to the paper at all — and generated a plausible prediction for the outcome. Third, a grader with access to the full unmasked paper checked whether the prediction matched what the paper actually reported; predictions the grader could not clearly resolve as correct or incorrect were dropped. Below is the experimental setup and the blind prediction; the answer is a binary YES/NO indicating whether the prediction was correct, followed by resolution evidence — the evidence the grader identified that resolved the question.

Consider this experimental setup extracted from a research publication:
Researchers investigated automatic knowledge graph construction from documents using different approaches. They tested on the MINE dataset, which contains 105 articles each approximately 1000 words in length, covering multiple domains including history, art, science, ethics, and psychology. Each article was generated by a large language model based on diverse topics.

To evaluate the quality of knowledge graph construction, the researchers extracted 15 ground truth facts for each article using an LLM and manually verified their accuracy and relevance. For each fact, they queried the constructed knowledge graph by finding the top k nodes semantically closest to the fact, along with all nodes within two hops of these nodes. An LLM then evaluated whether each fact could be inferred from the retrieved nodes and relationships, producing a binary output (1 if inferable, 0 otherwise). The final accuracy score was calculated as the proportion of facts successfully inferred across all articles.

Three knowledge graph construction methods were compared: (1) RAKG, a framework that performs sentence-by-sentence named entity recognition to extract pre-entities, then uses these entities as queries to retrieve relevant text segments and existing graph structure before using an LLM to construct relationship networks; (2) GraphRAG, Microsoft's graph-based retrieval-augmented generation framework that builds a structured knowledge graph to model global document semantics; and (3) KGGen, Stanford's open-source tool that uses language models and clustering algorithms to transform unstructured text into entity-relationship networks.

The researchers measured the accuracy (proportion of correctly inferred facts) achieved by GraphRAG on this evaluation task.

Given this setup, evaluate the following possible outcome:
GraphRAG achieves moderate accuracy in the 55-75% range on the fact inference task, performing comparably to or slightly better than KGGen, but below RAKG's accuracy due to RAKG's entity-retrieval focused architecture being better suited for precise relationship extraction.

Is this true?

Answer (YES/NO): NO